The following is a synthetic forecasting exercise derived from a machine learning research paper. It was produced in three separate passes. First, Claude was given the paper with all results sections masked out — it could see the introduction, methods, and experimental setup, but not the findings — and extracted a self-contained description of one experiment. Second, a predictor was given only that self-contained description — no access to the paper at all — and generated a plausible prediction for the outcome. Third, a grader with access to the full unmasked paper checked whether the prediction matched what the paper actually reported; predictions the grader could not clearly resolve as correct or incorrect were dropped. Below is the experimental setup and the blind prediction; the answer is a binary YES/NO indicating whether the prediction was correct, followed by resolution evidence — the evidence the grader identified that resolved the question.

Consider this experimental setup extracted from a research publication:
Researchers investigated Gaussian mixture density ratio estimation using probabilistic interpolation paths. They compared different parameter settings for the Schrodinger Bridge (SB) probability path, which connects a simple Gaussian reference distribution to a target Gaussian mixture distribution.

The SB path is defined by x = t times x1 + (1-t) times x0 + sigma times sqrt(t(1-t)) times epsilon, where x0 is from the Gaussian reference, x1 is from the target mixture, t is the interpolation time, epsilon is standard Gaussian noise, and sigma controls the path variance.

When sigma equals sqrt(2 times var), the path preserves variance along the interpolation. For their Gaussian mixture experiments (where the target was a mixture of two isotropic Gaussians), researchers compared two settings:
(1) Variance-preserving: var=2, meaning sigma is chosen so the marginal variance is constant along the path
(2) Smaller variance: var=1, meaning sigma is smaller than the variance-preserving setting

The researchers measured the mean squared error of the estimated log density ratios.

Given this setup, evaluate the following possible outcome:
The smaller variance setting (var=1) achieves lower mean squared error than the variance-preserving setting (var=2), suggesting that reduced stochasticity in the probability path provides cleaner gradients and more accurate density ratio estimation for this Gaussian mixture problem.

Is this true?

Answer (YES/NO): YES